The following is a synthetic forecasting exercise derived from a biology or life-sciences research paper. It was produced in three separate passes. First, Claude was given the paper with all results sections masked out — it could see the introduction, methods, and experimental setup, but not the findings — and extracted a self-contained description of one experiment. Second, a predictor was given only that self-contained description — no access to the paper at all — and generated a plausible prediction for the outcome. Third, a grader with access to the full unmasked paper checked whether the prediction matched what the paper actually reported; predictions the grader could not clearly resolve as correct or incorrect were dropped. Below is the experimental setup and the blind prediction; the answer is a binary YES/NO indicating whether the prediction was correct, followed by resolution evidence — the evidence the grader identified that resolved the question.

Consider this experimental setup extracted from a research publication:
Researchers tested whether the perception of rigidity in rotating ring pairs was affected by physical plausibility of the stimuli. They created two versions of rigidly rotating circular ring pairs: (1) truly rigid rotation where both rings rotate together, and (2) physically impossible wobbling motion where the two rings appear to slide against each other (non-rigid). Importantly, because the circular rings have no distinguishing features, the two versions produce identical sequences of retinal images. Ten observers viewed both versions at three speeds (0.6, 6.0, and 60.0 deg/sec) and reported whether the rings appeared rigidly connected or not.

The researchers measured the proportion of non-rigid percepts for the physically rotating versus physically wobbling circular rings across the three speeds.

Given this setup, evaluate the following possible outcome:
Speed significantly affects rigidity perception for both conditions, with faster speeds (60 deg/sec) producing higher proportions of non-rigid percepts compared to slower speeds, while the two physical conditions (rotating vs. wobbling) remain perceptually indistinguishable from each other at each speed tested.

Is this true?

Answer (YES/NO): YES